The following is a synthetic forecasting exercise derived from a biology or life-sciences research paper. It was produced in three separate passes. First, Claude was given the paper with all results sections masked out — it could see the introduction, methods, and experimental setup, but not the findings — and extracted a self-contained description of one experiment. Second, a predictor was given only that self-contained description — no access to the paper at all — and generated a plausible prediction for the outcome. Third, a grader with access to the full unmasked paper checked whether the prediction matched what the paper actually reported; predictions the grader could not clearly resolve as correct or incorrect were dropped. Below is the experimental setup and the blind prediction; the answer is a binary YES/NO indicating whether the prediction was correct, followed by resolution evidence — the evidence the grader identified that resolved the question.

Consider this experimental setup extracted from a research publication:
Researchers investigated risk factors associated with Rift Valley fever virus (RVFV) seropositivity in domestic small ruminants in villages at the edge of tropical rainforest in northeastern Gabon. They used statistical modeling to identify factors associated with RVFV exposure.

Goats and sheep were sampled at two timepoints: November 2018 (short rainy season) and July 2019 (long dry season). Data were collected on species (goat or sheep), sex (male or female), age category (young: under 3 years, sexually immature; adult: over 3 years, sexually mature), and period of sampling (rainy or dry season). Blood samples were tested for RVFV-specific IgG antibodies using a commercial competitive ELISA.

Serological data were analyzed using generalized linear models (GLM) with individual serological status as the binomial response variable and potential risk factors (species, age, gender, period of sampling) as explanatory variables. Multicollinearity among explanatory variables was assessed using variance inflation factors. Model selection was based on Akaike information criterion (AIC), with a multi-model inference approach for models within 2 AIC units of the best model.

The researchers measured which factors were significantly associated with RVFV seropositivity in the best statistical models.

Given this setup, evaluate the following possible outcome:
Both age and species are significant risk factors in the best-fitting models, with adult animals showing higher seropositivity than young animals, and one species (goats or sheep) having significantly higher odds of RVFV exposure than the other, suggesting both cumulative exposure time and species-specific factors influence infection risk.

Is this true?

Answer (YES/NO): NO